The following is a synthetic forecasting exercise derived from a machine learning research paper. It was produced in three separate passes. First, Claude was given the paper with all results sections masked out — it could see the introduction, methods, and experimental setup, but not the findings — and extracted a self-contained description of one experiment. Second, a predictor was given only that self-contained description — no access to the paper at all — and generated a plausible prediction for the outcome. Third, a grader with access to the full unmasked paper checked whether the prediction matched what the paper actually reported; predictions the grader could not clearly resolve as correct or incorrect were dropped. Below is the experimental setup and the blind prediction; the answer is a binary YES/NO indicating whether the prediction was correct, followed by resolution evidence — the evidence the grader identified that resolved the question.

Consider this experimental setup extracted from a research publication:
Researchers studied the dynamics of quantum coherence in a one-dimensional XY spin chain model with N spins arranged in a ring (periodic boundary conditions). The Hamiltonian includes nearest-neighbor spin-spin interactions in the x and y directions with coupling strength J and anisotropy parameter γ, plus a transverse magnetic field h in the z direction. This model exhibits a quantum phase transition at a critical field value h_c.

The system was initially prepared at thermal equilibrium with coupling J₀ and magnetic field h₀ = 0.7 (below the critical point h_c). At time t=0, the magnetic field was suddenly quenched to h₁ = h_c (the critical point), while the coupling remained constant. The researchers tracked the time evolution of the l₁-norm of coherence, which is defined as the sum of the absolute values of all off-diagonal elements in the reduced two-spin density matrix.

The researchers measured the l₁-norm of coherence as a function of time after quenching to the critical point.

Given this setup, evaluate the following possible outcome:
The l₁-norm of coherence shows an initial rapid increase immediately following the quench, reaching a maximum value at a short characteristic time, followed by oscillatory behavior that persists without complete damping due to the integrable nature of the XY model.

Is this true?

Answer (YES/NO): NO